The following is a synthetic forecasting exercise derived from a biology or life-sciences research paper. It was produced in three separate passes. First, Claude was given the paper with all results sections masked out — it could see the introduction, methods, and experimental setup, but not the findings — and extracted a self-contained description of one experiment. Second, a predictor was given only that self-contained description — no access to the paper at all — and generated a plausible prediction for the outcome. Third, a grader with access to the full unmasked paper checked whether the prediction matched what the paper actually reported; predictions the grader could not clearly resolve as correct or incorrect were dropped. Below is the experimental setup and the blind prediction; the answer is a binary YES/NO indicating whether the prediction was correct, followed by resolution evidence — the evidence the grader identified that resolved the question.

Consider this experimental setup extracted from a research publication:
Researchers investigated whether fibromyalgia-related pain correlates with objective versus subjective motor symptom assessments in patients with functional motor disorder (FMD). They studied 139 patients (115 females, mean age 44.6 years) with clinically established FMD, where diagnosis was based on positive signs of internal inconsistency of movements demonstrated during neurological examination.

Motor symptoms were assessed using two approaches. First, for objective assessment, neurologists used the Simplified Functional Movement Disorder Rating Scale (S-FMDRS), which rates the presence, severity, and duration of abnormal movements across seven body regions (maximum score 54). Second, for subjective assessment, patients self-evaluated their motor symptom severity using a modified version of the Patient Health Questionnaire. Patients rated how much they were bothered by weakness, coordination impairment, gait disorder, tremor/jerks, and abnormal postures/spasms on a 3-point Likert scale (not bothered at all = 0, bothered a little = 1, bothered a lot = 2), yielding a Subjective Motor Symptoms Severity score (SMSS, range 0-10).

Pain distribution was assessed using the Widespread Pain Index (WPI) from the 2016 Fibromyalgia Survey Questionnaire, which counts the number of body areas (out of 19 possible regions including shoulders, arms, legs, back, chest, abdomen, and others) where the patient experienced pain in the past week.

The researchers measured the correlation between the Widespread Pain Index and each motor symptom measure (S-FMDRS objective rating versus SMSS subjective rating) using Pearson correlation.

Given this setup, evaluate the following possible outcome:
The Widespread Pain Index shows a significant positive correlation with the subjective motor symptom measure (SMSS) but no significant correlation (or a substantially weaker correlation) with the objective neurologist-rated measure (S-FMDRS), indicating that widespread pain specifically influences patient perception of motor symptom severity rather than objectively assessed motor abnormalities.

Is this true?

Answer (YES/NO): YES